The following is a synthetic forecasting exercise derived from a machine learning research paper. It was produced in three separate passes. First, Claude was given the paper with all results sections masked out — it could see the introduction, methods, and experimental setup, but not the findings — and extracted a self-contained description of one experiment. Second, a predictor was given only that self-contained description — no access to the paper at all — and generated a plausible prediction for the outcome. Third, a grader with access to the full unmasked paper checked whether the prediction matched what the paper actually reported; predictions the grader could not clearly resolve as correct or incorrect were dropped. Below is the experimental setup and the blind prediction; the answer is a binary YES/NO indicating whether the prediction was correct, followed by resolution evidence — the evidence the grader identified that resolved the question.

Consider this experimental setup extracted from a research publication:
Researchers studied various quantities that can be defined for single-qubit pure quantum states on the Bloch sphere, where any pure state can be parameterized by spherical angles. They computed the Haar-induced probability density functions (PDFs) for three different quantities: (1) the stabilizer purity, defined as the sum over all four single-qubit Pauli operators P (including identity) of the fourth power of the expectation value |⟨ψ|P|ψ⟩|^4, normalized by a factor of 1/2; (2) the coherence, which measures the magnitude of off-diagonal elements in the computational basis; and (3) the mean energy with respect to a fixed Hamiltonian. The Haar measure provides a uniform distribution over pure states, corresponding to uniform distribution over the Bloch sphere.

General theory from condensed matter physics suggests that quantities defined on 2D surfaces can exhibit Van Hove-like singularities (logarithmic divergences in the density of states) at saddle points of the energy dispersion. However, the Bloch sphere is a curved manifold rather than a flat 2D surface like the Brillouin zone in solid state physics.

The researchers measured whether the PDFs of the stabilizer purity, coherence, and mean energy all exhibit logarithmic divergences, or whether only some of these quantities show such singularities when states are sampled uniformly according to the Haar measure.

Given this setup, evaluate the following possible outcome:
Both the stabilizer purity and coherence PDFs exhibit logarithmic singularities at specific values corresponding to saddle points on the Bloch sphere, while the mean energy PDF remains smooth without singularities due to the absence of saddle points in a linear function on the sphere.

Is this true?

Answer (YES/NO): NO